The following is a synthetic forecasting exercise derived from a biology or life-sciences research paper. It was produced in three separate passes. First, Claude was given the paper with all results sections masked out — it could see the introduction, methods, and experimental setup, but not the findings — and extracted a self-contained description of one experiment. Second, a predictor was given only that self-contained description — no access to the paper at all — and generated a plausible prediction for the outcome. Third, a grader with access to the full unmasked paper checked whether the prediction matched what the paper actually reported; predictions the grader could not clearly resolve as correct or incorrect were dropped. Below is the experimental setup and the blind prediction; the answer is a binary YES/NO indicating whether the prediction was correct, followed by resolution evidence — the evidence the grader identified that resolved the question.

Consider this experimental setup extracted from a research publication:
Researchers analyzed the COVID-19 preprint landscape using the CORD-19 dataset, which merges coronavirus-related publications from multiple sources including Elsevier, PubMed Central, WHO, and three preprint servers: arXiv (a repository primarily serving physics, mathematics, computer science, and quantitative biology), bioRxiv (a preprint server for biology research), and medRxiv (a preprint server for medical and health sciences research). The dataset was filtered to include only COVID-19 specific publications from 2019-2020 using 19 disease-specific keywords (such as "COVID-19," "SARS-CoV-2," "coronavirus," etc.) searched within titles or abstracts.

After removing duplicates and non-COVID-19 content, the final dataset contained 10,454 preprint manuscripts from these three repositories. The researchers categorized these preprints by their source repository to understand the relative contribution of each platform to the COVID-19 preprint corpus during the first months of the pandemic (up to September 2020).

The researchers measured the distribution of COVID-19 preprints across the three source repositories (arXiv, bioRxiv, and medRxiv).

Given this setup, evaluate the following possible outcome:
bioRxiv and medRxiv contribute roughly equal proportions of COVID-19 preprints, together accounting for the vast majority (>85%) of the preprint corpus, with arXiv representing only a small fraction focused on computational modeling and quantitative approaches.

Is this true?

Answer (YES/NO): NO